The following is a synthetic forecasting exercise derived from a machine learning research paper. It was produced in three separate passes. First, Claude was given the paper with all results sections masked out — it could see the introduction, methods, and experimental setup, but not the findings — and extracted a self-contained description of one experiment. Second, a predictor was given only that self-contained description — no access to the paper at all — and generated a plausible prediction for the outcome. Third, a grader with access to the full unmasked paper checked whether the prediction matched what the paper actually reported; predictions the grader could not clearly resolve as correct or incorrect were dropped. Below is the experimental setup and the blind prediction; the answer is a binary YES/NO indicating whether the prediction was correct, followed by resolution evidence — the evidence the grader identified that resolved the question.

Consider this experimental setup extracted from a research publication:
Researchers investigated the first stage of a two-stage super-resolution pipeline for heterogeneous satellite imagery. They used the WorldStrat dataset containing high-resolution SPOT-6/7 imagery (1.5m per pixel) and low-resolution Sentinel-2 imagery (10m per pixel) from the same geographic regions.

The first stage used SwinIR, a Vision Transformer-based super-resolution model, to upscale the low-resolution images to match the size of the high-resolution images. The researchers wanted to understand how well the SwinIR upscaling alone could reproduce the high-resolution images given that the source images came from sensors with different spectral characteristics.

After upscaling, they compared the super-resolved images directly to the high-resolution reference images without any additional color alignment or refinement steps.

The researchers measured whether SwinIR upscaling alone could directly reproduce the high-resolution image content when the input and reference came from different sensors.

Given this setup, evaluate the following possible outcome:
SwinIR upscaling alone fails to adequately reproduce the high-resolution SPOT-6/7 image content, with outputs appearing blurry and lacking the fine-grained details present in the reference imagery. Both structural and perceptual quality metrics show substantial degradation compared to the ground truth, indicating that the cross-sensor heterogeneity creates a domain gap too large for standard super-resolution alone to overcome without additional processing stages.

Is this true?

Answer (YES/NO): NO